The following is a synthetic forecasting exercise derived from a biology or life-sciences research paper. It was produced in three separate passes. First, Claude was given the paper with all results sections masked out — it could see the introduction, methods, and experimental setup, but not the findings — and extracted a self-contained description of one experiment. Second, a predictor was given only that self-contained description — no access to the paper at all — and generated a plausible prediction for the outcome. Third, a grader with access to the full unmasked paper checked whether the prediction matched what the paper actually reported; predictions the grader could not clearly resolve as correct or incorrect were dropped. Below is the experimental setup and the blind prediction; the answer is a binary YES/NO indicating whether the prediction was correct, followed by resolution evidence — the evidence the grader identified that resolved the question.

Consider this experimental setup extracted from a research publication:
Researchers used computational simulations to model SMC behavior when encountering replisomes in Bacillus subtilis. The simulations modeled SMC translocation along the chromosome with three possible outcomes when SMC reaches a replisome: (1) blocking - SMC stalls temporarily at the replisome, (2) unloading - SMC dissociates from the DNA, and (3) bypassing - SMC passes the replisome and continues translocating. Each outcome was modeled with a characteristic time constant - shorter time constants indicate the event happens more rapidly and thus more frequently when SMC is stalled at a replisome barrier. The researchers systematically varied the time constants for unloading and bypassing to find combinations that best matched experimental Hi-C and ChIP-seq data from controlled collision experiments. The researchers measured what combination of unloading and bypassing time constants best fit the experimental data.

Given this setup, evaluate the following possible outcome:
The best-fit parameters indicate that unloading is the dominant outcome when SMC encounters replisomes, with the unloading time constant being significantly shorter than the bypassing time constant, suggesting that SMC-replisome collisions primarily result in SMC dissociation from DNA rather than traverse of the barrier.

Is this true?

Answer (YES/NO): YES